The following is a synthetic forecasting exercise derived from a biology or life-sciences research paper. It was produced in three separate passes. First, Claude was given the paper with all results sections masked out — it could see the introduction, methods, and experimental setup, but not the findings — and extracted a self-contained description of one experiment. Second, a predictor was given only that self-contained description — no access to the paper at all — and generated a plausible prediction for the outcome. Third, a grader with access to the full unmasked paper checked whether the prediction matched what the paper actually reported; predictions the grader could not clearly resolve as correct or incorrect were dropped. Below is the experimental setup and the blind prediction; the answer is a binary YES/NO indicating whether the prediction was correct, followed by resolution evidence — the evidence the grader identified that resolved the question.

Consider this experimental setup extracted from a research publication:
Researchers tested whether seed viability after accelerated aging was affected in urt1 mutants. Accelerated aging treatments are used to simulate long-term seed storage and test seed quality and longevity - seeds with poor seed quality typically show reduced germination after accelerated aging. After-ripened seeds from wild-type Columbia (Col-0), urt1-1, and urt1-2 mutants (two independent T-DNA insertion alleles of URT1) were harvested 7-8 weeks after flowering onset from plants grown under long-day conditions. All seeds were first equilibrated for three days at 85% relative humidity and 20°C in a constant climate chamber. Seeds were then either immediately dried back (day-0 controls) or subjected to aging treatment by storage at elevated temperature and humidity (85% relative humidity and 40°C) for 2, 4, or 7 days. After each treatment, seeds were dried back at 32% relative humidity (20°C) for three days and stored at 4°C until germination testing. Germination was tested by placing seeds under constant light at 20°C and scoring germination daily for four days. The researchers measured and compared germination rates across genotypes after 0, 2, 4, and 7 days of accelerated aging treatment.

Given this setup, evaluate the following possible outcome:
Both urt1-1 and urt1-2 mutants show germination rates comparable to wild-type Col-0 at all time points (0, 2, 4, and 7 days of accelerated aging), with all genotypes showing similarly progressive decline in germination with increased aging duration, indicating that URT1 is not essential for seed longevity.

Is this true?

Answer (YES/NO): YES